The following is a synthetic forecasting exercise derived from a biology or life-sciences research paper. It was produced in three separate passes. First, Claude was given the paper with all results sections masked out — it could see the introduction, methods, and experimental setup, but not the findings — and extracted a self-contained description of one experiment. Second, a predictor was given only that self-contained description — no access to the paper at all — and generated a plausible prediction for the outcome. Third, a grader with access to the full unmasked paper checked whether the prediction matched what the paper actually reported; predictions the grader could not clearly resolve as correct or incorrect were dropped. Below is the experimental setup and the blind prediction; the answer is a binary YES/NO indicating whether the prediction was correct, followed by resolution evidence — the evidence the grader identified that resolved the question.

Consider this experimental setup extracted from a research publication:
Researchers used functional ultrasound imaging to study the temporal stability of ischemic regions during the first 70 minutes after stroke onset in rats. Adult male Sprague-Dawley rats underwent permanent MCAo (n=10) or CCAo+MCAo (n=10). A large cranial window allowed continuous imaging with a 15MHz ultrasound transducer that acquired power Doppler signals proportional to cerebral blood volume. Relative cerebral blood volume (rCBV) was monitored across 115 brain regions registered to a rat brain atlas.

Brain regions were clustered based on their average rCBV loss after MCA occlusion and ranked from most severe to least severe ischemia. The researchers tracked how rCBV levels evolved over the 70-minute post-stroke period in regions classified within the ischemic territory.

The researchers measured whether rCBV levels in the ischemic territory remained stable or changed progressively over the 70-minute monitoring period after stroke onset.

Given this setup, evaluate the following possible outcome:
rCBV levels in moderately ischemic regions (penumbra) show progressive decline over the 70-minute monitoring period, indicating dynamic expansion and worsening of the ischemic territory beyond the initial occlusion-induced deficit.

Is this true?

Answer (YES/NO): NO